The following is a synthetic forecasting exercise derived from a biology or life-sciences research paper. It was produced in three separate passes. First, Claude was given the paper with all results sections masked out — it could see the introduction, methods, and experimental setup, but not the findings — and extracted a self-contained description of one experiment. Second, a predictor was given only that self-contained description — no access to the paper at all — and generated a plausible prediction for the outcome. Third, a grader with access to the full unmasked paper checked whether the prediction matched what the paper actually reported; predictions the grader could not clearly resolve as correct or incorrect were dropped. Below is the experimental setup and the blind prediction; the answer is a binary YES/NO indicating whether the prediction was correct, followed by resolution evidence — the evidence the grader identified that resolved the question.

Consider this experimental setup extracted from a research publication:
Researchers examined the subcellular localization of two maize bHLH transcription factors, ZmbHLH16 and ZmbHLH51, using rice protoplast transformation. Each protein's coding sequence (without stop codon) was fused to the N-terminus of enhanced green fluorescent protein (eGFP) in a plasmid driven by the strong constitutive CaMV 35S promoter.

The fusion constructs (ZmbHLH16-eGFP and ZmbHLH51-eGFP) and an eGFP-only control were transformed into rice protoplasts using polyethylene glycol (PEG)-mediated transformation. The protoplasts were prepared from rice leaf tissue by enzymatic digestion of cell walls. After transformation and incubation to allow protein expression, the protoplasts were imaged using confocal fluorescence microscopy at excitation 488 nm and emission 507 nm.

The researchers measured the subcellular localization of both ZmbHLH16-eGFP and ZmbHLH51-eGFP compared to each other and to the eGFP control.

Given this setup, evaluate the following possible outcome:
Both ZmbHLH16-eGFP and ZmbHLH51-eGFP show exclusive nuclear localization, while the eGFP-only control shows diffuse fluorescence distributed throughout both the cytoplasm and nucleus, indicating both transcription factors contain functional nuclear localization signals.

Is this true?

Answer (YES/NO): YES